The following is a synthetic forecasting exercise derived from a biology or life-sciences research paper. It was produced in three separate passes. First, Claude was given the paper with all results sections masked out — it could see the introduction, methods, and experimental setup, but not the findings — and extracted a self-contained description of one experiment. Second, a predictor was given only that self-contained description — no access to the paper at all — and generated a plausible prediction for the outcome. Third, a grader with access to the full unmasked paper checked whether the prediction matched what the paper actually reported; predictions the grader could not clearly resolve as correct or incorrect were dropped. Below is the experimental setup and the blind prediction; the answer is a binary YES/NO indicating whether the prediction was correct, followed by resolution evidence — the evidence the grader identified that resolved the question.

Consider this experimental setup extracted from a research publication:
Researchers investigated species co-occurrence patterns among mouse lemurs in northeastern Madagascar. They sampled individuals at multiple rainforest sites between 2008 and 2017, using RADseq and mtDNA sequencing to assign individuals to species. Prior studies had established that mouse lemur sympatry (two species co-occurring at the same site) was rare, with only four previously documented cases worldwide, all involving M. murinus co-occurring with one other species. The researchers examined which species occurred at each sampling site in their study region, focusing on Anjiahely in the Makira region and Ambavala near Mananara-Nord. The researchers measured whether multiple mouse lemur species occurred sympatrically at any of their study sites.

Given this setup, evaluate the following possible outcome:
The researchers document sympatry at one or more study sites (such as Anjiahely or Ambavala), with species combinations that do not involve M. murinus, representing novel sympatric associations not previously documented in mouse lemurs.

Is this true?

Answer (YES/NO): YES